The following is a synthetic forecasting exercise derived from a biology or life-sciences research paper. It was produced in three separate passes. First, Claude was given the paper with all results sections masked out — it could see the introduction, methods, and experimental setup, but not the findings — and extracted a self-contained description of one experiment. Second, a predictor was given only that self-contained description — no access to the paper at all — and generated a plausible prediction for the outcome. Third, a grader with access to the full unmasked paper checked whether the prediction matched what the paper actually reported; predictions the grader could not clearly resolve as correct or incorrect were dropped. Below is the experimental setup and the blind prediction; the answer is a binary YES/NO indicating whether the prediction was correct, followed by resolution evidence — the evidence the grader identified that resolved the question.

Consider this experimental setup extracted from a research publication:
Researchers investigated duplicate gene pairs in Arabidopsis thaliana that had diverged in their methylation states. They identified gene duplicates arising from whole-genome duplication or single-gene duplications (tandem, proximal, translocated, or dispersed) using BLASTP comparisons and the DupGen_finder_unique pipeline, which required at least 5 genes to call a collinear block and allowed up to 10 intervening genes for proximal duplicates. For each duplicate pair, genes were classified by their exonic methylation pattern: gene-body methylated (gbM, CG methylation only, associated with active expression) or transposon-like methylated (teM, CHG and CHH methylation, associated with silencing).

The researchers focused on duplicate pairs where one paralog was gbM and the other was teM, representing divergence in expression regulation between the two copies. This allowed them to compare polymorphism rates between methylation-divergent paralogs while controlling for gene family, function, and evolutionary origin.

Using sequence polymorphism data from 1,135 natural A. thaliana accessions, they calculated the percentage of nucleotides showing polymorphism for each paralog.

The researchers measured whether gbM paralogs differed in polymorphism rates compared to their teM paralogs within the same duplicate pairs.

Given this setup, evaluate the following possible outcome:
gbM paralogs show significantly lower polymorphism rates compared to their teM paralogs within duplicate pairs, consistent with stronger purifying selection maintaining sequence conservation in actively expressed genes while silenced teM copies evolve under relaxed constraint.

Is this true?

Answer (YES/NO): YES